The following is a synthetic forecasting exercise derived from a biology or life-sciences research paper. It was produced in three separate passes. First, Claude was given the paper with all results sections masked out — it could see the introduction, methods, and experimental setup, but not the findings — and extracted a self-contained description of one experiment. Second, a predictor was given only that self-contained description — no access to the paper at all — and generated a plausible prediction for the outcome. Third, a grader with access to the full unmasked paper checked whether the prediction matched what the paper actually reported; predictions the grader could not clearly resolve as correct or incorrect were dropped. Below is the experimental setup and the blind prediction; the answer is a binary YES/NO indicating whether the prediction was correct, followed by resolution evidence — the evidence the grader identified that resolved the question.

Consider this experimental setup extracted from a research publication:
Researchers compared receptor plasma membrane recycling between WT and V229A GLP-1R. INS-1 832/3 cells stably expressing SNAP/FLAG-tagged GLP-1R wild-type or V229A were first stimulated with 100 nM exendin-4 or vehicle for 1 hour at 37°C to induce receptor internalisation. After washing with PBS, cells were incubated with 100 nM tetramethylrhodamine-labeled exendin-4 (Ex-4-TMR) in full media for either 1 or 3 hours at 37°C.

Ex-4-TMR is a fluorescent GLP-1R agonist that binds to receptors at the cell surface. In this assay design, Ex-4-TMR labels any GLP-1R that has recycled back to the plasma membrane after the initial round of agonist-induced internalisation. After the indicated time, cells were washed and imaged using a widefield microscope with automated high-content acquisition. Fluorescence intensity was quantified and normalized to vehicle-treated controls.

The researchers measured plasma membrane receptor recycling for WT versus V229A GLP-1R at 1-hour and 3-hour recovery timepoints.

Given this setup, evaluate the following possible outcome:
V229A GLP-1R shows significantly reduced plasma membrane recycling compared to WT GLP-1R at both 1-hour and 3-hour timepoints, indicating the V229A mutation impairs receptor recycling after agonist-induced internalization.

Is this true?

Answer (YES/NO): NO